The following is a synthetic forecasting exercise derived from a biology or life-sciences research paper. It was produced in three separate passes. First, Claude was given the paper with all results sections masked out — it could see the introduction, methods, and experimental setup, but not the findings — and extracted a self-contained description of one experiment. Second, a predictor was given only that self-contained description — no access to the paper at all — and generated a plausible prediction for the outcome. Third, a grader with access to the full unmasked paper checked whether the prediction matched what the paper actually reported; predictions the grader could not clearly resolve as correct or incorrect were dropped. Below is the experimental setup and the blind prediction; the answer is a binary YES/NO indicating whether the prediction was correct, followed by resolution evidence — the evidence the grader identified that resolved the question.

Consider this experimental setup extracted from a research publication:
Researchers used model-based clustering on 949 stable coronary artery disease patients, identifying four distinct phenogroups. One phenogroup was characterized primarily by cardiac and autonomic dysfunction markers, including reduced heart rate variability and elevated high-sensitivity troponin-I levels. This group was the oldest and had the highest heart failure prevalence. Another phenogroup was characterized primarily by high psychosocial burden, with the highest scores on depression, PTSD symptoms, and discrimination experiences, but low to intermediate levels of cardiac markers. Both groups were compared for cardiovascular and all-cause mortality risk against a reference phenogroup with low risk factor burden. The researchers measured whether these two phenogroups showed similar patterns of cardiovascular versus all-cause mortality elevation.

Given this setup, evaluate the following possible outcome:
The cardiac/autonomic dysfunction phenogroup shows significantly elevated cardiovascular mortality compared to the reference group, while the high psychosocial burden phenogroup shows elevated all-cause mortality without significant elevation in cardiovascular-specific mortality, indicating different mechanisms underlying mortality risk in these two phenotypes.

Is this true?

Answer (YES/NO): NO